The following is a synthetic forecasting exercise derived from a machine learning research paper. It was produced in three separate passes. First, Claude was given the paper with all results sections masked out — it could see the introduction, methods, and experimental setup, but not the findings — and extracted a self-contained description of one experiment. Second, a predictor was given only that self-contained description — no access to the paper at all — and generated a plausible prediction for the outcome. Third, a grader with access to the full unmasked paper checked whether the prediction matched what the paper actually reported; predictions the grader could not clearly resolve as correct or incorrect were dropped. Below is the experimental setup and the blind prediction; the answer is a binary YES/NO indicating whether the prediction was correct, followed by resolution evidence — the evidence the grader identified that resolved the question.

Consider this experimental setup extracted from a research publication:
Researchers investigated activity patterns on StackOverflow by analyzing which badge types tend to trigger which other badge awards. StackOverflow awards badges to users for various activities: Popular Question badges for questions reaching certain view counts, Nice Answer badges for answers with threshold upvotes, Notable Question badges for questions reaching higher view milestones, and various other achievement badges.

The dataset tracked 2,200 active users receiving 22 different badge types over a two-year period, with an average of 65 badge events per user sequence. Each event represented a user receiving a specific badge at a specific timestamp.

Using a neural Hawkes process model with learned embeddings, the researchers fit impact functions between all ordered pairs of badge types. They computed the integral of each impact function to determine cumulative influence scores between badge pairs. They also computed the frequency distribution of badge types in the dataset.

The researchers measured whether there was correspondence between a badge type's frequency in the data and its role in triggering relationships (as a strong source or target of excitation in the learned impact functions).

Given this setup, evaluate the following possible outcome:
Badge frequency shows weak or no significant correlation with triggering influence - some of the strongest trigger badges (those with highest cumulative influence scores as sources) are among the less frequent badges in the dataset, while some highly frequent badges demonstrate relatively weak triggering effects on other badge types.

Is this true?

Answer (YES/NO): NO